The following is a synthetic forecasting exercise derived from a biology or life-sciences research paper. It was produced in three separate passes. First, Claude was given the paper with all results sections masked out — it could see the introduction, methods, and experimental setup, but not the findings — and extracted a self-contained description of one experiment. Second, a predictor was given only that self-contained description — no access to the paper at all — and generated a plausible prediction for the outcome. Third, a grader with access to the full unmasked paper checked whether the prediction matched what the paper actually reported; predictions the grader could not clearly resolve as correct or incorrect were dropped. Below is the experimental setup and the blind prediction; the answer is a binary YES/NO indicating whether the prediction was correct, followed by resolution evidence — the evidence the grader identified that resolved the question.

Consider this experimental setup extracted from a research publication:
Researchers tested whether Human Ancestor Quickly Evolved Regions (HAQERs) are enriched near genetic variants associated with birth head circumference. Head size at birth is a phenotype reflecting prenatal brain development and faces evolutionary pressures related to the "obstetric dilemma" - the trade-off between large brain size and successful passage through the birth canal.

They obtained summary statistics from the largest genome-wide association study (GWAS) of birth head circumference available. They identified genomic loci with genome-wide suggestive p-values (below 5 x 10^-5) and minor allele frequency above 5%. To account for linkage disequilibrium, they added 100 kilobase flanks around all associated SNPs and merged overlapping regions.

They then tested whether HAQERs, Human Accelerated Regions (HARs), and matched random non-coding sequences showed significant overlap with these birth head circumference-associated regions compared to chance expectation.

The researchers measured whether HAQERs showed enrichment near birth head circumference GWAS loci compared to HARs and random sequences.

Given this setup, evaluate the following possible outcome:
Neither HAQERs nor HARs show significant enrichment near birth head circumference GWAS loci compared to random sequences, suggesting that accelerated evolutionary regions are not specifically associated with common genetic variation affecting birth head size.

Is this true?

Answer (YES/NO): NO